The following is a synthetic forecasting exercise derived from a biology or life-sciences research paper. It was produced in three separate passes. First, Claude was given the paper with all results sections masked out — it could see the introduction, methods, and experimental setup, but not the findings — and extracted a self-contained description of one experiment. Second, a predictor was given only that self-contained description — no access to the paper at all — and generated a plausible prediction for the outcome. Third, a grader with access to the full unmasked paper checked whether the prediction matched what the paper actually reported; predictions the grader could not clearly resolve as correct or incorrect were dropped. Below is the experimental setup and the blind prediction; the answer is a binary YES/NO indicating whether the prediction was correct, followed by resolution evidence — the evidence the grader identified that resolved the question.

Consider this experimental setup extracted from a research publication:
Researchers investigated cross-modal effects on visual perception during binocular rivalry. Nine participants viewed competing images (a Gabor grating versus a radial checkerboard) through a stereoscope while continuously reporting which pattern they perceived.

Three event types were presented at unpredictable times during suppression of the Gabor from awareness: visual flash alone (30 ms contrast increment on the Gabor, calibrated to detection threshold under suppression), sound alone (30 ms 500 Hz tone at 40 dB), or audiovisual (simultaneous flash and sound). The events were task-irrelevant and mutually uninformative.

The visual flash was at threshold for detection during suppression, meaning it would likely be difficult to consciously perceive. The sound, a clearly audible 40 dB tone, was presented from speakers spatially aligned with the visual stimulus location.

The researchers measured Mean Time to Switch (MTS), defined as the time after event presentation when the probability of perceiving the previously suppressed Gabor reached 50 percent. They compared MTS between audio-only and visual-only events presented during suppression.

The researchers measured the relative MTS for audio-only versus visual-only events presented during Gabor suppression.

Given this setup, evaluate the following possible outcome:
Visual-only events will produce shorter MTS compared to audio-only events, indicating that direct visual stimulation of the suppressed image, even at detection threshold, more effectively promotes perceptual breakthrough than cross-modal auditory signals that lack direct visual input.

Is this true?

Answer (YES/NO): NO